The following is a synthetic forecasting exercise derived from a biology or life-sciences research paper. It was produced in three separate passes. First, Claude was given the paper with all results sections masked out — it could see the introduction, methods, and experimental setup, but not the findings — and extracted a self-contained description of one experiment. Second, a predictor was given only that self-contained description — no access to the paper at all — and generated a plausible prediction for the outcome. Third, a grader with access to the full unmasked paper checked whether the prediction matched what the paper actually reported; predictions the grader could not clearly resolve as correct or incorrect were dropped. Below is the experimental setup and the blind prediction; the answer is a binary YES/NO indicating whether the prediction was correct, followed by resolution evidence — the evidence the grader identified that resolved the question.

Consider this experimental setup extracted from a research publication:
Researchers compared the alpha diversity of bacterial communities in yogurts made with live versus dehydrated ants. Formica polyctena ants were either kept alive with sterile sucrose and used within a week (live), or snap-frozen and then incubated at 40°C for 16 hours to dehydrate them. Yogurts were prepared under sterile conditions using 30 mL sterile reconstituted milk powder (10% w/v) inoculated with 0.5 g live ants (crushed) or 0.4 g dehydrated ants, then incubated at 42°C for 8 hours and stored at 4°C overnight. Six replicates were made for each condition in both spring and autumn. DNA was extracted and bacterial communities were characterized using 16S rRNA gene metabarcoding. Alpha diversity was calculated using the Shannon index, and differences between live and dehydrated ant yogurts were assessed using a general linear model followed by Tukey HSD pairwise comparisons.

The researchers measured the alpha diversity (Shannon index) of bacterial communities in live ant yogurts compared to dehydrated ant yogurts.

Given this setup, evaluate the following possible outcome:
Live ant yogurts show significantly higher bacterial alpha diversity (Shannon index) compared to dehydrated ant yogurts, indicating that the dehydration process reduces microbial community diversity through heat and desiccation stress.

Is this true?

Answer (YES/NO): NO